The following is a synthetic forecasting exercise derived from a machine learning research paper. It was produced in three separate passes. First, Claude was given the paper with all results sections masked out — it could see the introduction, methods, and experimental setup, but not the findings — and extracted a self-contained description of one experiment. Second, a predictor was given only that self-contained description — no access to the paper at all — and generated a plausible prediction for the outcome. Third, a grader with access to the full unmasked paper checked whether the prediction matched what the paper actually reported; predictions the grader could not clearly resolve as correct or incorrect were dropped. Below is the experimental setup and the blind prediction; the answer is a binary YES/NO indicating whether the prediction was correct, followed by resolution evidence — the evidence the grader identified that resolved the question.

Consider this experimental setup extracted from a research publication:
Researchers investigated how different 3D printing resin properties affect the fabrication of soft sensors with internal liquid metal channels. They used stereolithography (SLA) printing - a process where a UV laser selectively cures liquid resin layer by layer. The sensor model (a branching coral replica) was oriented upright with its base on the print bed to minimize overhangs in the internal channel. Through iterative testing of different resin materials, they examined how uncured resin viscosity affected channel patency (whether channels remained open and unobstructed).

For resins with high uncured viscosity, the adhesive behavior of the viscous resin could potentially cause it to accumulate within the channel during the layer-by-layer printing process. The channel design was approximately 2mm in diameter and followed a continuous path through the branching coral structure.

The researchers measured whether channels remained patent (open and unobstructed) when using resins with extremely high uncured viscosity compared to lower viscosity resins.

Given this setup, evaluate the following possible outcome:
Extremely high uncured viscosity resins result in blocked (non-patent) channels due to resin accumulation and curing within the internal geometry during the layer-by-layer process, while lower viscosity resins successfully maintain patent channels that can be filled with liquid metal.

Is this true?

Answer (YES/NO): YES